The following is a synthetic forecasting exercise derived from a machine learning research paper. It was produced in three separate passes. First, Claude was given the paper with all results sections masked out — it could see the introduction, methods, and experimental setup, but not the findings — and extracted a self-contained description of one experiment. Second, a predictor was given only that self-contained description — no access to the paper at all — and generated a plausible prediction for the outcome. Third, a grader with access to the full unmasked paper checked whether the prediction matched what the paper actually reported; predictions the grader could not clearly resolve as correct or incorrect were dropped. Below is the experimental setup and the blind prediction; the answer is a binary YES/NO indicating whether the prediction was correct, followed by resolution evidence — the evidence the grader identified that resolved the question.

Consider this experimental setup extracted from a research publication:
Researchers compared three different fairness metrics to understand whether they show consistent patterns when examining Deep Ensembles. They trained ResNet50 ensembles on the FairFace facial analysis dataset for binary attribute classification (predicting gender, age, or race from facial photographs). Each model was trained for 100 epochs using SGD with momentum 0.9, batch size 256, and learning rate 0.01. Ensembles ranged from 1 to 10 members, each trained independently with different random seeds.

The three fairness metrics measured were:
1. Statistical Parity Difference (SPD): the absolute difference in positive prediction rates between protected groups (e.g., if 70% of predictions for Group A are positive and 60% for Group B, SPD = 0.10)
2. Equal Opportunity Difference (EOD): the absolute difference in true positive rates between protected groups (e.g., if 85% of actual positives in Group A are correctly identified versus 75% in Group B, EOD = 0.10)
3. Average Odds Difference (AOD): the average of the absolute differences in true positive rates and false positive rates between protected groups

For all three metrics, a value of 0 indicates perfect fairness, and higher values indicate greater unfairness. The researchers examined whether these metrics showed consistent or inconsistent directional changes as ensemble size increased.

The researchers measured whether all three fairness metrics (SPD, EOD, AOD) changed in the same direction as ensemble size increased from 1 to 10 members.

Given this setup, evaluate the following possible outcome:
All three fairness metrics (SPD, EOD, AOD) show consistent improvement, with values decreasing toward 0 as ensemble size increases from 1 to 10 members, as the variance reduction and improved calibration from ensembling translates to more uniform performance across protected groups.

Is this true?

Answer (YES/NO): NO